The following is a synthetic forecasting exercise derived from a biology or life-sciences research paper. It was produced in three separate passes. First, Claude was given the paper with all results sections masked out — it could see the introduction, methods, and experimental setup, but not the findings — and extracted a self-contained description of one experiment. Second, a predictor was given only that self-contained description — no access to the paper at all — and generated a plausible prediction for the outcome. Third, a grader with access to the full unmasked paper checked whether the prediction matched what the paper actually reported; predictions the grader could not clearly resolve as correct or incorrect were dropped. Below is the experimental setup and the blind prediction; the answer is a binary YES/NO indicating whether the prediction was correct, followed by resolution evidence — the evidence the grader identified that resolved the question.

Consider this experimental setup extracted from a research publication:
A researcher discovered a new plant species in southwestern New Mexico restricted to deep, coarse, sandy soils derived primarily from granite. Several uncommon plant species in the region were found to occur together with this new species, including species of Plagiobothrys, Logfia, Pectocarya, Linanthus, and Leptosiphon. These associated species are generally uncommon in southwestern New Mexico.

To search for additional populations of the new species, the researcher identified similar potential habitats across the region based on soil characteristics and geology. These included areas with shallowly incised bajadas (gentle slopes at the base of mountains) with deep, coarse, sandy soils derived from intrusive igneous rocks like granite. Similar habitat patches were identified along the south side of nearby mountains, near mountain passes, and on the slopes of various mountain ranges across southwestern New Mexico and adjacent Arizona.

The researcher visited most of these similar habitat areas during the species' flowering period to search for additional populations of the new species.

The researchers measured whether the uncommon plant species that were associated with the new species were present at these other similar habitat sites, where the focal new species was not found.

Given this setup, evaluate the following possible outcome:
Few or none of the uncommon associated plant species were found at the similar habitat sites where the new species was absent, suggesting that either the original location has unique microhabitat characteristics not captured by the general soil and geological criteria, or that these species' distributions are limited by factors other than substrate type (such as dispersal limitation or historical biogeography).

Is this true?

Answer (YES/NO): NO